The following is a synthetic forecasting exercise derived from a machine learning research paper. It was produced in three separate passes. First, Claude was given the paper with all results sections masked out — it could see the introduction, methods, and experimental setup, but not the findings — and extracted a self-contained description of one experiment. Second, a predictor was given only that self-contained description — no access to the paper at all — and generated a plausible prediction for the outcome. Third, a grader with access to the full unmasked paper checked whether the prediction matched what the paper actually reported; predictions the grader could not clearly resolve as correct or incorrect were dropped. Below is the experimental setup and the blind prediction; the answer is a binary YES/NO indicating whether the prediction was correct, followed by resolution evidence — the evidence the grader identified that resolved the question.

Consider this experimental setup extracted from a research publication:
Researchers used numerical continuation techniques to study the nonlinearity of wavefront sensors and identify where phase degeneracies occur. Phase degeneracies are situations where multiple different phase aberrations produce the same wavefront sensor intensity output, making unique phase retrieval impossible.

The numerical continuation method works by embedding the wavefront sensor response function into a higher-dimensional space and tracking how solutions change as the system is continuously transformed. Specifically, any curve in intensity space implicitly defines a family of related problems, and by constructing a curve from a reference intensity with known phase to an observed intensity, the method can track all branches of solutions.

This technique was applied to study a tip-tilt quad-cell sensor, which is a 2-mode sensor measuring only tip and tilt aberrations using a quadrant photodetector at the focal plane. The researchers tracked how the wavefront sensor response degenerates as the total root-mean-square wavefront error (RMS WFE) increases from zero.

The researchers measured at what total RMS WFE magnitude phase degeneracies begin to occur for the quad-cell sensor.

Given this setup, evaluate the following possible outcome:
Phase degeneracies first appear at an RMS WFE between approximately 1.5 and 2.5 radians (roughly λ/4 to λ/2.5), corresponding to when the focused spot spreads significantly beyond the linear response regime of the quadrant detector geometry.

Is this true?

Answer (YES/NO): YES